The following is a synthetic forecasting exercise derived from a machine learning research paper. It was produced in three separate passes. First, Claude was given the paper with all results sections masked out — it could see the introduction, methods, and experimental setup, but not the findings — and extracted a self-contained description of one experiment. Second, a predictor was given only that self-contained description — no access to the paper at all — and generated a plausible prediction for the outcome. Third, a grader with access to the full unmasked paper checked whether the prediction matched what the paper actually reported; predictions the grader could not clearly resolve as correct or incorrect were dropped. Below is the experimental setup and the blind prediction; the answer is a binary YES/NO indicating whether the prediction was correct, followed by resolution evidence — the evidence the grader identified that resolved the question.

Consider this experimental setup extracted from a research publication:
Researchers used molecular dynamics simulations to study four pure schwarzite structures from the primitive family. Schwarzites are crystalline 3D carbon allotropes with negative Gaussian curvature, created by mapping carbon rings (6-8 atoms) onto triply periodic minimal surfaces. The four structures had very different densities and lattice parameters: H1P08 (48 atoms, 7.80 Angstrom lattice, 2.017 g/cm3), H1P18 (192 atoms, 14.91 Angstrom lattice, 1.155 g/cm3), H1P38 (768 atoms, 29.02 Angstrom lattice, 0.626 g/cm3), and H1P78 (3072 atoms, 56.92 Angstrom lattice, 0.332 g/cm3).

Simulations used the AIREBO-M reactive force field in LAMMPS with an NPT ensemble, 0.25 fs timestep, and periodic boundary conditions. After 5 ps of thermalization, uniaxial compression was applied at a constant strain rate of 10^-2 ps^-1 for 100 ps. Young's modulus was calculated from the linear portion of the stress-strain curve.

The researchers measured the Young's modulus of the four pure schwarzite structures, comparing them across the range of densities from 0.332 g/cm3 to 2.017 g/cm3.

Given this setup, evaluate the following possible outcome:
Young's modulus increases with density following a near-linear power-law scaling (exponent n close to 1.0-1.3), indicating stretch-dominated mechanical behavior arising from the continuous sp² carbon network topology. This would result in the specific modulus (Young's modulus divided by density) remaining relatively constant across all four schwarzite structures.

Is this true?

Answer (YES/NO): NO